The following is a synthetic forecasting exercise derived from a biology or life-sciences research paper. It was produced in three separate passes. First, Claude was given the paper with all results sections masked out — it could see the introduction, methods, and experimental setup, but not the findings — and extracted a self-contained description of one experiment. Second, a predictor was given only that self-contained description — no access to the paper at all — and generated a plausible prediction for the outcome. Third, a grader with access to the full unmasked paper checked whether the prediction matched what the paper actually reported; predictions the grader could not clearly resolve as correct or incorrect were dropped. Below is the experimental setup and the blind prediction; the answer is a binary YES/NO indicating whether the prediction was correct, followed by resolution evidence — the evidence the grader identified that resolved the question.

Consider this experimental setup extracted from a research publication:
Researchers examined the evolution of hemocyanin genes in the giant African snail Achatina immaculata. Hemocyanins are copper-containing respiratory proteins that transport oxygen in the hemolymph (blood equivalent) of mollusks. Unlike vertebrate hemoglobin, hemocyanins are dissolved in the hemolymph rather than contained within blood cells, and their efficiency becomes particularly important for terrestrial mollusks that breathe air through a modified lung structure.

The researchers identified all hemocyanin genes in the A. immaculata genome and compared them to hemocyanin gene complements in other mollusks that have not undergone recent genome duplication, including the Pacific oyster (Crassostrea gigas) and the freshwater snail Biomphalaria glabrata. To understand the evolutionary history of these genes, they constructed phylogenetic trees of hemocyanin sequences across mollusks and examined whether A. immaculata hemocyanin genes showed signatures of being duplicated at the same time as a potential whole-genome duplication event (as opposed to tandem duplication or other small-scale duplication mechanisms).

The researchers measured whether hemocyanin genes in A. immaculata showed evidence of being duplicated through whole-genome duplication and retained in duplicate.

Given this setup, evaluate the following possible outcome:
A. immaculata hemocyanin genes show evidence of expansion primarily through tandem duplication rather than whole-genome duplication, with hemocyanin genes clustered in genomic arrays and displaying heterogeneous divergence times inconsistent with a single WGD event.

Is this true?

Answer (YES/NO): NO